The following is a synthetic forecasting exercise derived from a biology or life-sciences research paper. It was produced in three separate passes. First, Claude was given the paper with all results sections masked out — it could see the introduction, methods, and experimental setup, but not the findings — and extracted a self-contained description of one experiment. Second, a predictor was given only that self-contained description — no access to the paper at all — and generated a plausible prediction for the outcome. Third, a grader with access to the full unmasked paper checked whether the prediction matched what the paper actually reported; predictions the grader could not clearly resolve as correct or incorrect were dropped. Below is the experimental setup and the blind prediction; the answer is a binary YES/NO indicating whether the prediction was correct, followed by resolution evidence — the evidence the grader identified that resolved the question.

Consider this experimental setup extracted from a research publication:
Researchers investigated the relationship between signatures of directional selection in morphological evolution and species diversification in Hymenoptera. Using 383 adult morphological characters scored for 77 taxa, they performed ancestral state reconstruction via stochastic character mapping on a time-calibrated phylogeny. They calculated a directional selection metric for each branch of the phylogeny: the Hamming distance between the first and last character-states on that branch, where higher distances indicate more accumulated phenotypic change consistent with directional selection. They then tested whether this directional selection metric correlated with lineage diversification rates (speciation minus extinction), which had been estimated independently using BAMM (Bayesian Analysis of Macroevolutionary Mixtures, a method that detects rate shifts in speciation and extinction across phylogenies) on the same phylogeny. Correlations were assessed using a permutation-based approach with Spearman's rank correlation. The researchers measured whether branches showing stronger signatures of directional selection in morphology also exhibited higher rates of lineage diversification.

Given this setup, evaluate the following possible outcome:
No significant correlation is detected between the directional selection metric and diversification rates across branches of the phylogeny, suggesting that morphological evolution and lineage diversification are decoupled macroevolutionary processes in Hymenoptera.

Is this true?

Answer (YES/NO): NO